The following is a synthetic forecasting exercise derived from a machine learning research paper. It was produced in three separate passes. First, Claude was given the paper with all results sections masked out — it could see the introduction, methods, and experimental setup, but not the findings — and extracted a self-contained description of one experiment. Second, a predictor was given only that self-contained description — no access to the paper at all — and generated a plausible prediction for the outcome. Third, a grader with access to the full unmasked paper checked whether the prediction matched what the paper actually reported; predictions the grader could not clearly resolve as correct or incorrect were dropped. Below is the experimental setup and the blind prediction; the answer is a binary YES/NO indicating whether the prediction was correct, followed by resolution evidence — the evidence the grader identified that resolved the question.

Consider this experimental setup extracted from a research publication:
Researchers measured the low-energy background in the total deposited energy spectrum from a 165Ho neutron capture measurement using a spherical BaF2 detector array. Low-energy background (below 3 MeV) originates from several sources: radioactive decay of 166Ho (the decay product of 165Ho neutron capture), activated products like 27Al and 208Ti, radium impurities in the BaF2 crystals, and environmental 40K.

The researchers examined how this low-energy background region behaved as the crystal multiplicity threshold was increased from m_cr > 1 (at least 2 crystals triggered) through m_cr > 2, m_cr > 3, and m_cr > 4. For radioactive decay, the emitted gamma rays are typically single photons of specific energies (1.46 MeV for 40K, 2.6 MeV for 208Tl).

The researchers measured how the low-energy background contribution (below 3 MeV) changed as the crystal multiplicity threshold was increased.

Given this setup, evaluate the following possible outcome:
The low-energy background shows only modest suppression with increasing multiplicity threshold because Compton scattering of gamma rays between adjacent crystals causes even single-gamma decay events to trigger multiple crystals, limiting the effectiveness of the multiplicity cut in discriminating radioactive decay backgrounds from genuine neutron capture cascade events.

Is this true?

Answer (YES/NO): NO